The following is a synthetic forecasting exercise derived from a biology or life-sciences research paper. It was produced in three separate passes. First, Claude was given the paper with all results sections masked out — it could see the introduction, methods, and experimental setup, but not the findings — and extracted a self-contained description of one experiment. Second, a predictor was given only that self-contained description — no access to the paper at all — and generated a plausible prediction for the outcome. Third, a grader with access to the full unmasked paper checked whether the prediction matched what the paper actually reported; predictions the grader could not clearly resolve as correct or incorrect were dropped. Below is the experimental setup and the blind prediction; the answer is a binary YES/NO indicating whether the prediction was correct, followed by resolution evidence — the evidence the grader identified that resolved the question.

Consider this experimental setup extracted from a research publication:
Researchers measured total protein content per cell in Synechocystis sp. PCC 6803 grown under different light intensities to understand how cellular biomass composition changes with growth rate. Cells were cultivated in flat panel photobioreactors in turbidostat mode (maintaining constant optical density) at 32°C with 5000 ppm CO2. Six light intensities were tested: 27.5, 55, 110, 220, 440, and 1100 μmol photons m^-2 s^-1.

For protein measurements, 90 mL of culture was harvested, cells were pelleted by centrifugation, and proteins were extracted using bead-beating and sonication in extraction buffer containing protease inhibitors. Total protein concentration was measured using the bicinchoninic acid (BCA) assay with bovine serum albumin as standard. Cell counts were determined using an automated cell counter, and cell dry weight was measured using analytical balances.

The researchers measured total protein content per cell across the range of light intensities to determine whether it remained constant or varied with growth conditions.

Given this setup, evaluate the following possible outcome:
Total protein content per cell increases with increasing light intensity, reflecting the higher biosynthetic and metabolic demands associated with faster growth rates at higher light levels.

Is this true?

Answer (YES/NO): NO